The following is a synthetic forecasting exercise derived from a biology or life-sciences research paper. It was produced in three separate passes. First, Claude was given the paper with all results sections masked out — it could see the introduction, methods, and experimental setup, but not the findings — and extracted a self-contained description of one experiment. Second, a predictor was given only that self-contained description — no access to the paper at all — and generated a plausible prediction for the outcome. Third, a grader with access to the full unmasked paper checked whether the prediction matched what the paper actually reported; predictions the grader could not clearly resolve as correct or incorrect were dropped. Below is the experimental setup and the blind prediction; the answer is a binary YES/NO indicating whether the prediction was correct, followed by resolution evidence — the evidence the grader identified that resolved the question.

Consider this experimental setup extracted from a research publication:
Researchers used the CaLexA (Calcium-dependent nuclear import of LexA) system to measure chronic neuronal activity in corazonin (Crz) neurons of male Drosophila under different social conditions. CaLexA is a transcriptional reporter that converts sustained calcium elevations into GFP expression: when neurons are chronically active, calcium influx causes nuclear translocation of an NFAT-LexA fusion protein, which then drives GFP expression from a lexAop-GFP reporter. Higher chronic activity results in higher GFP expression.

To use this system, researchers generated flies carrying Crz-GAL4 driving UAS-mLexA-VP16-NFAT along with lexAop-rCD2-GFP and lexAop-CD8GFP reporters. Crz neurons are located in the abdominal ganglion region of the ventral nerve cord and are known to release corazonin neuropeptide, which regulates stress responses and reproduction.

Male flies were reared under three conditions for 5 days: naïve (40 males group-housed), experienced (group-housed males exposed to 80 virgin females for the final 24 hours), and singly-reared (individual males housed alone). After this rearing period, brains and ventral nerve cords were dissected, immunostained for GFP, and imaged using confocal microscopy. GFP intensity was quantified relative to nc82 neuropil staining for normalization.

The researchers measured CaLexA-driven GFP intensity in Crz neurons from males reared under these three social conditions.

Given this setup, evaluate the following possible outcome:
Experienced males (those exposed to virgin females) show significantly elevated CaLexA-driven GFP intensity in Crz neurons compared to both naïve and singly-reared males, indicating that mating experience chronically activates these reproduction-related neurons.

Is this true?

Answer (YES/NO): YES